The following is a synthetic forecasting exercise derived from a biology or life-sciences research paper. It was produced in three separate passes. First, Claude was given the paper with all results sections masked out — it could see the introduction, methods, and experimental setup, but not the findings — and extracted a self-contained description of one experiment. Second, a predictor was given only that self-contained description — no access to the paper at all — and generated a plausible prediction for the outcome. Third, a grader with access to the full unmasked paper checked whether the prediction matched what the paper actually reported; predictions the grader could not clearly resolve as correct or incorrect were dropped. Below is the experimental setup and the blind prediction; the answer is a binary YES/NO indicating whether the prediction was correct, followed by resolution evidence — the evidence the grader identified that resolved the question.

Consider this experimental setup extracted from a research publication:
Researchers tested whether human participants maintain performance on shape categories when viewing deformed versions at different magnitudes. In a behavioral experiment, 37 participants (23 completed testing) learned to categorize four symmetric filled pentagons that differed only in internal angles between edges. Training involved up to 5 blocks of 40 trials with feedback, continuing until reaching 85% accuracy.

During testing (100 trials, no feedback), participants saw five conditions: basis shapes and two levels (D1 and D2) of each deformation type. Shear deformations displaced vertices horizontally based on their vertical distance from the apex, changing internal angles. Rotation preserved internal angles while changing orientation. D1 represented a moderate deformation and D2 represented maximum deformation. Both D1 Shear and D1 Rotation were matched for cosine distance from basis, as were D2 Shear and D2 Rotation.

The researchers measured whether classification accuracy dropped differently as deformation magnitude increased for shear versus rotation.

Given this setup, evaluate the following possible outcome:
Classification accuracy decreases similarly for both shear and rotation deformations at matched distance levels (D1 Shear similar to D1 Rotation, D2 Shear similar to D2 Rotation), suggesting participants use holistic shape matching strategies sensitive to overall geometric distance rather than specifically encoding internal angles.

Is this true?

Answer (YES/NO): NO